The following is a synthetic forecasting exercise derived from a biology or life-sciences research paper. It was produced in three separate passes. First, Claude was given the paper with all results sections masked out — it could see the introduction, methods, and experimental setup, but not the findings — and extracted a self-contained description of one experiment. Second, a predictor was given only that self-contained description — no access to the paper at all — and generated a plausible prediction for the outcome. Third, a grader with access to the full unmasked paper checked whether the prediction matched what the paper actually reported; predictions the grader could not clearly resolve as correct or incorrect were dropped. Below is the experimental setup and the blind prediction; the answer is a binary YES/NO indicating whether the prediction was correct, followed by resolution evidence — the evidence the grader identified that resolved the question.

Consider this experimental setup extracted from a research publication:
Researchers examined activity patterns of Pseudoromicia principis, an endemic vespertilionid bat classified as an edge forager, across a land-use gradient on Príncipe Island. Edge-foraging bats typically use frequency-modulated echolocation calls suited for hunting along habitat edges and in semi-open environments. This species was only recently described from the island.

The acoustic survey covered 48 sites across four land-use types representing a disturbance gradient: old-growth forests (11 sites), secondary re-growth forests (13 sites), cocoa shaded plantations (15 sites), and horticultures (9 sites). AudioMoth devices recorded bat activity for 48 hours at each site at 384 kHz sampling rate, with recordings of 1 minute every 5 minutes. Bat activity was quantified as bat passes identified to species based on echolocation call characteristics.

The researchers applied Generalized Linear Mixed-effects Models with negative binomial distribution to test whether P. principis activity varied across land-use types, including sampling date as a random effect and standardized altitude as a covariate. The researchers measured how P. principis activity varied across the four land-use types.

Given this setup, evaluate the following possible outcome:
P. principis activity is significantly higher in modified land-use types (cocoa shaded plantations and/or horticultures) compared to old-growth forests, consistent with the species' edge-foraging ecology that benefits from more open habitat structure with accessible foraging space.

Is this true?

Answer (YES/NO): YES